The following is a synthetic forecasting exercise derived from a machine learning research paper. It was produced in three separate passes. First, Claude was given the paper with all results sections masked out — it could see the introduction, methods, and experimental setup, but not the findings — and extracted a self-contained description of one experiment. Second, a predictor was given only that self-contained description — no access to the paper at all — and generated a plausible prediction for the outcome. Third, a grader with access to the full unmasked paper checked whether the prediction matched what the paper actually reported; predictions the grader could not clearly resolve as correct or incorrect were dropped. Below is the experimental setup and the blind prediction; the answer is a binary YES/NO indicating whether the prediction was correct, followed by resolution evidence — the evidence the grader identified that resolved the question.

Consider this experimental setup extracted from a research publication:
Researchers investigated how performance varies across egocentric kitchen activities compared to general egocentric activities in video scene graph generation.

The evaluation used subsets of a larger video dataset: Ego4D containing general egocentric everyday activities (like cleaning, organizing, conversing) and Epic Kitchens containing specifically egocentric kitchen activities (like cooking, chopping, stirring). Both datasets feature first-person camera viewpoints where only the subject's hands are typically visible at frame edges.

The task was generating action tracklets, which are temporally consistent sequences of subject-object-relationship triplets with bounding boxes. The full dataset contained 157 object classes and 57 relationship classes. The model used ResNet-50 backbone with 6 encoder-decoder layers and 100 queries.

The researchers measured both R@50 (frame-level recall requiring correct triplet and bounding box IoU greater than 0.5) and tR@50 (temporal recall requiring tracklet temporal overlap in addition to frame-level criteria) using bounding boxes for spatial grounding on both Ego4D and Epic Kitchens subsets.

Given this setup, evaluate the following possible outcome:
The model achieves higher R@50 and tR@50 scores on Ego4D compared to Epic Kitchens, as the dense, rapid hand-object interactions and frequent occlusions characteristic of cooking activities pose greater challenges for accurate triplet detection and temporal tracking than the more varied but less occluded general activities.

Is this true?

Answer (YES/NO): NO